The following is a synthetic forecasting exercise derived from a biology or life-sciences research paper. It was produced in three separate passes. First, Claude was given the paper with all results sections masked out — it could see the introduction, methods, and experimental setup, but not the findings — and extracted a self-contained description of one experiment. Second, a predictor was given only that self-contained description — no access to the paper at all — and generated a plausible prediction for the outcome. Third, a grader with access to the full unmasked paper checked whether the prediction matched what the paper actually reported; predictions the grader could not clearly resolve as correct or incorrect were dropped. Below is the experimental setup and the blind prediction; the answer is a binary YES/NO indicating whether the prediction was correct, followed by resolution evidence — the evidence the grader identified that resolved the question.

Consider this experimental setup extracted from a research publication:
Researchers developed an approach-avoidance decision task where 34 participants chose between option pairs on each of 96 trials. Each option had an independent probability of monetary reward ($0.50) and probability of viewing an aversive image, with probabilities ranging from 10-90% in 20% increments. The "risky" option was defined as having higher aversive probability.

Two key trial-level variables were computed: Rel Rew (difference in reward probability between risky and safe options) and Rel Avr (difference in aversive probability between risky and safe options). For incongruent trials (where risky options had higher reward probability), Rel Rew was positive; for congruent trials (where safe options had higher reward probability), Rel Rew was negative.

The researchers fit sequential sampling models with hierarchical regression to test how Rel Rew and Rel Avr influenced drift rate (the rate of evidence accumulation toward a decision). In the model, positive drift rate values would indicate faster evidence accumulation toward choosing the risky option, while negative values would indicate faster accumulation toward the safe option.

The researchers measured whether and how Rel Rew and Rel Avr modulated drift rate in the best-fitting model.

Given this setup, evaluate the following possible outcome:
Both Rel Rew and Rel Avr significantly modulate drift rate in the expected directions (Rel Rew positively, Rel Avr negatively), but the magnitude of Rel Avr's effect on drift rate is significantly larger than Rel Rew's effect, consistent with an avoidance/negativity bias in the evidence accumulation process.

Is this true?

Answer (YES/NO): NO